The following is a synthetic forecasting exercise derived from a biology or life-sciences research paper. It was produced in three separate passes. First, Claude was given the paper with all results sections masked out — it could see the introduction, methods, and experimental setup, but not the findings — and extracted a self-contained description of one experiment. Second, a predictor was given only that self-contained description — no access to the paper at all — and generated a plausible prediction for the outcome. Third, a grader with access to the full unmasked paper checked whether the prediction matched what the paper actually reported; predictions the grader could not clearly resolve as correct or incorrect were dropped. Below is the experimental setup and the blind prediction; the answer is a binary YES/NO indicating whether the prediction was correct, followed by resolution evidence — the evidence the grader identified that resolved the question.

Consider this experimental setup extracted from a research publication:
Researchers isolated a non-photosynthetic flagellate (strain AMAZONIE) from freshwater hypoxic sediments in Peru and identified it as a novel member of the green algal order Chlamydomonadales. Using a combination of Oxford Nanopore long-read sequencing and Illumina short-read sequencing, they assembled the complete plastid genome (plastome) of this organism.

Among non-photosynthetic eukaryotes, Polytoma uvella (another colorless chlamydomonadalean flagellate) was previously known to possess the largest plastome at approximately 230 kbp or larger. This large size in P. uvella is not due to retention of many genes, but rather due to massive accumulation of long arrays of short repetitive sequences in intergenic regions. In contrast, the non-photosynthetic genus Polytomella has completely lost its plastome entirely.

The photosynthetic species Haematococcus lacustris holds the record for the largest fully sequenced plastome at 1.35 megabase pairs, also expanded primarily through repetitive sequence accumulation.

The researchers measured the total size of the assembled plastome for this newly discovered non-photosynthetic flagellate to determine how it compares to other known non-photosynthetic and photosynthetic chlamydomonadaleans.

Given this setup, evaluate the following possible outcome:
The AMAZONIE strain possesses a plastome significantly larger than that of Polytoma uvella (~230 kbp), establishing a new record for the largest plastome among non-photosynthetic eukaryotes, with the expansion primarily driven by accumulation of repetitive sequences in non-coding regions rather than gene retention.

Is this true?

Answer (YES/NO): YES